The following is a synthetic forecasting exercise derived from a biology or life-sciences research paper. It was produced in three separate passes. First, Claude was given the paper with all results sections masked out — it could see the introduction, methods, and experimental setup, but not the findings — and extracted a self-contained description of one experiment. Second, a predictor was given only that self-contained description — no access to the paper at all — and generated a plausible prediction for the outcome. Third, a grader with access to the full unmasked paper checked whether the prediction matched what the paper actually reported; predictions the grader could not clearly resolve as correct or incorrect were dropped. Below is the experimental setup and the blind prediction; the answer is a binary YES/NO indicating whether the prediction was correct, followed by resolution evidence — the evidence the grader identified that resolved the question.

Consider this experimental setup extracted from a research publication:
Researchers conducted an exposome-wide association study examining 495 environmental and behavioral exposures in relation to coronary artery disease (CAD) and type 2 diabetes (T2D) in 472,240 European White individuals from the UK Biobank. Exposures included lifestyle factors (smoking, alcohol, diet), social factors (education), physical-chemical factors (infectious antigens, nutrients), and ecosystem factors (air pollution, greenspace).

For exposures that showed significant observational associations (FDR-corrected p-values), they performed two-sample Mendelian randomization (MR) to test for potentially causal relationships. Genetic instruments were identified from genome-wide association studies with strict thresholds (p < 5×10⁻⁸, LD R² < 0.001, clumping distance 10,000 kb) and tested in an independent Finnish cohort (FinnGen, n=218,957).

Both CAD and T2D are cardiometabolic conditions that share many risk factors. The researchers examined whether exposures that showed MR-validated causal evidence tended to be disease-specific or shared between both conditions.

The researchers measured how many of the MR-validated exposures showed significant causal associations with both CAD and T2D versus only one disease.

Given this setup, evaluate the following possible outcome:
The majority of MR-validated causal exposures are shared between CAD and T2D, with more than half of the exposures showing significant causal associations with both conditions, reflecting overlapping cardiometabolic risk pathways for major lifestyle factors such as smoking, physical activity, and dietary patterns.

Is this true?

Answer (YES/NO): NO